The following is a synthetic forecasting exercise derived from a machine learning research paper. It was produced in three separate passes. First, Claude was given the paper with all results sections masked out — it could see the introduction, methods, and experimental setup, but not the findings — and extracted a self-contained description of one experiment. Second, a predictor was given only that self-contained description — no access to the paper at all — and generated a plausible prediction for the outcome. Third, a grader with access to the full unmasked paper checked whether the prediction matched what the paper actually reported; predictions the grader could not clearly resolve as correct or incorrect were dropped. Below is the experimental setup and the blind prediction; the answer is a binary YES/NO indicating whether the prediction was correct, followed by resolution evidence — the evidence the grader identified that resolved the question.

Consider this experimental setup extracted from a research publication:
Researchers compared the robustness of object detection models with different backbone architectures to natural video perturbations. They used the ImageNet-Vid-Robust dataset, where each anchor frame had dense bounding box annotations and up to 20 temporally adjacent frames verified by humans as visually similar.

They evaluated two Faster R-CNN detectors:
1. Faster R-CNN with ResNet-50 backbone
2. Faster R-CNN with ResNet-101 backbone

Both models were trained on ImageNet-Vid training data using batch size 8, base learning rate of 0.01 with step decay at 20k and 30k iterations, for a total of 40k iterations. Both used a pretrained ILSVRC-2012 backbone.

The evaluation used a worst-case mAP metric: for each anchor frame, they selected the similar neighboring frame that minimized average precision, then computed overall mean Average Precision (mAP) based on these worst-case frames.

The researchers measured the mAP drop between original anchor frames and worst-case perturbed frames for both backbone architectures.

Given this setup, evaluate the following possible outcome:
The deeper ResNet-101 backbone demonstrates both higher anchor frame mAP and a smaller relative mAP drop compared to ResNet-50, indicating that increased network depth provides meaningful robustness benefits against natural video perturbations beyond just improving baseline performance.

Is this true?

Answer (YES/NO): NO